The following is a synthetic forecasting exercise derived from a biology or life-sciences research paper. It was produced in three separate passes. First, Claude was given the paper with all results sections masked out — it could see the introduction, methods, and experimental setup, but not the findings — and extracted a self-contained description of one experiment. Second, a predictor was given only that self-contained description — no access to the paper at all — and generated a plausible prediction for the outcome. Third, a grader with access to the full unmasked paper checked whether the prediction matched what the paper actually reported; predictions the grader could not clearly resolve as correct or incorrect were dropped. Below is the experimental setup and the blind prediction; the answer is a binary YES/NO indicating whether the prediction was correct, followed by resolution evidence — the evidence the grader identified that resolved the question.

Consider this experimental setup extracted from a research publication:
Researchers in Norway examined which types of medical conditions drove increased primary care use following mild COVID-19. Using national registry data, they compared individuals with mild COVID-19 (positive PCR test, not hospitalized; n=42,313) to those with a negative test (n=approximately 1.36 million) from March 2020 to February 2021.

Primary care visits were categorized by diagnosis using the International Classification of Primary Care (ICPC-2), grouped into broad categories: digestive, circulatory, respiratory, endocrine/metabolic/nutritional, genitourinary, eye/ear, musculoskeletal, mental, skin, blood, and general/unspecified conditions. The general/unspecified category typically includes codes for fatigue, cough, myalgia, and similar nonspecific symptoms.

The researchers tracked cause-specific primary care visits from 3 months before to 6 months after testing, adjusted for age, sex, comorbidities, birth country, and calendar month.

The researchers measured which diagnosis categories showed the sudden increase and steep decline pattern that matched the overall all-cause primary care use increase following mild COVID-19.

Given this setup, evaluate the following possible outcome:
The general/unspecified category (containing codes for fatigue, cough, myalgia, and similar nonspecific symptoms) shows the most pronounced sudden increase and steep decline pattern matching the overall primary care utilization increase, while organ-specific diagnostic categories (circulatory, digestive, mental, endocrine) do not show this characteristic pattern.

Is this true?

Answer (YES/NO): NO